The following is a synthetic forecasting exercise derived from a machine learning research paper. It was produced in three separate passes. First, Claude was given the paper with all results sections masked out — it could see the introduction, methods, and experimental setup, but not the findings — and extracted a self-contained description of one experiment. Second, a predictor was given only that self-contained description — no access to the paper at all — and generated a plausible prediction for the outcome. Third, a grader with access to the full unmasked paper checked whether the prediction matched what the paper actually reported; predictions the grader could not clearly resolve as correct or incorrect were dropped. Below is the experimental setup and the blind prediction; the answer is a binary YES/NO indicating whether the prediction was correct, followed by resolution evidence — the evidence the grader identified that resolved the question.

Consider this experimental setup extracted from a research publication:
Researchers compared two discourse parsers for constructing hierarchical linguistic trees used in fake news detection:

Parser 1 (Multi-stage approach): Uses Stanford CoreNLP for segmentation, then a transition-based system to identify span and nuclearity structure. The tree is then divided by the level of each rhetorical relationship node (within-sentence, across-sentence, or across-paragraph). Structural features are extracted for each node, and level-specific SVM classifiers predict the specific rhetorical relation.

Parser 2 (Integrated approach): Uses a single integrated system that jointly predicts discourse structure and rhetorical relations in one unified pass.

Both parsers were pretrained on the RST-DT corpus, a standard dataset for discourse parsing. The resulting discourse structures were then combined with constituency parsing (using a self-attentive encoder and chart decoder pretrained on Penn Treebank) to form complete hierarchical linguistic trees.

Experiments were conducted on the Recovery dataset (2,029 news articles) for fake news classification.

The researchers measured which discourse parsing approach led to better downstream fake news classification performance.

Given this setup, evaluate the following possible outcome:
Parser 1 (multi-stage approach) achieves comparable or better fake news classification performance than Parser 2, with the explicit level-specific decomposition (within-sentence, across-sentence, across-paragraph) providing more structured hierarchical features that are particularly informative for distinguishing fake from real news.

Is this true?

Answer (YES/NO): YES